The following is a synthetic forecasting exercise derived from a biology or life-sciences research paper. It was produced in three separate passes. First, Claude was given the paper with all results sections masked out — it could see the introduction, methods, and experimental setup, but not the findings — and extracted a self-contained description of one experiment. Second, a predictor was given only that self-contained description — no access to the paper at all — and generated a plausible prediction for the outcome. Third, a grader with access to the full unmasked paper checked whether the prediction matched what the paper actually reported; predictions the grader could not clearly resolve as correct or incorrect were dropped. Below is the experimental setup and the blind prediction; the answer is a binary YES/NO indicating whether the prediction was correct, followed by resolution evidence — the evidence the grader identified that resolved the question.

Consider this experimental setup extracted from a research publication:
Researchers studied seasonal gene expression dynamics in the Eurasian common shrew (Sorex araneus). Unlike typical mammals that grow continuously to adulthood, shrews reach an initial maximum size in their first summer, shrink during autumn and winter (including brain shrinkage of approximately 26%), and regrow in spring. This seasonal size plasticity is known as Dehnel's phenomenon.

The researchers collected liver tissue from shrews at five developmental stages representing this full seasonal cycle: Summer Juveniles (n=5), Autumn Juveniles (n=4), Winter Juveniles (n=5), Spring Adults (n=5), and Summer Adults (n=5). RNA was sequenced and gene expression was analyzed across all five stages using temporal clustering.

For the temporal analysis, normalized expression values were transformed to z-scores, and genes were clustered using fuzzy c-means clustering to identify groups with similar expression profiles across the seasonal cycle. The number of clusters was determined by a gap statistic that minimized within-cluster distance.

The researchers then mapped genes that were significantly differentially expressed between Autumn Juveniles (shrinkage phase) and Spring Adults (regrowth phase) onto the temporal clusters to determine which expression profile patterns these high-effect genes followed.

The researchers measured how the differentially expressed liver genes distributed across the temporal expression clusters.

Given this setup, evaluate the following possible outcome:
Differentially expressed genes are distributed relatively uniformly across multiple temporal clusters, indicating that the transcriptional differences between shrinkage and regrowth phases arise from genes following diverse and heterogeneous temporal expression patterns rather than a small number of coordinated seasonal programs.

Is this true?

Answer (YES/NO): NO